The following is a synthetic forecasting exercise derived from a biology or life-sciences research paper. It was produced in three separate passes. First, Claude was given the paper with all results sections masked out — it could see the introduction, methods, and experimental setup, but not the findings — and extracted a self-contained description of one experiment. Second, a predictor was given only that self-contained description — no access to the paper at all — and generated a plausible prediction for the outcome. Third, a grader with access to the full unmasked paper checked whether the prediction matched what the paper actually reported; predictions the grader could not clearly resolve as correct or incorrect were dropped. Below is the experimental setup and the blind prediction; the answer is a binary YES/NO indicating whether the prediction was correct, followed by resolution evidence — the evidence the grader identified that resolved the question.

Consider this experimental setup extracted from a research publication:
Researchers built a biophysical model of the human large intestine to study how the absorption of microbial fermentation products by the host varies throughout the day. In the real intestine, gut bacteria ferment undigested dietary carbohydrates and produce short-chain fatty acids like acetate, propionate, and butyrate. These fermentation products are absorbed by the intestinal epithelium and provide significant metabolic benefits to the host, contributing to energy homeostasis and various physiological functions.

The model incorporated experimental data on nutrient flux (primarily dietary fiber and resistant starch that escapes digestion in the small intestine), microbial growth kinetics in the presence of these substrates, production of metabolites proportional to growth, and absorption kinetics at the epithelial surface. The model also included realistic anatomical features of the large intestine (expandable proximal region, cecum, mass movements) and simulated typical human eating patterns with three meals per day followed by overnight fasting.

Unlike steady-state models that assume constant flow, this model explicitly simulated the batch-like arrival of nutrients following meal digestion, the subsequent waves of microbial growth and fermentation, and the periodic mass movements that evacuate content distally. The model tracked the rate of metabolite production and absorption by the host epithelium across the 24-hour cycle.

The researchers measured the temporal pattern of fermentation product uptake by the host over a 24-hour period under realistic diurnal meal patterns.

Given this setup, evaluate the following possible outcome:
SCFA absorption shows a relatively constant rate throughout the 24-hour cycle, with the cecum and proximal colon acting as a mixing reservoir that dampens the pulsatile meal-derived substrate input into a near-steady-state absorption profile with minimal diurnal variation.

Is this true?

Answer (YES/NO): NO